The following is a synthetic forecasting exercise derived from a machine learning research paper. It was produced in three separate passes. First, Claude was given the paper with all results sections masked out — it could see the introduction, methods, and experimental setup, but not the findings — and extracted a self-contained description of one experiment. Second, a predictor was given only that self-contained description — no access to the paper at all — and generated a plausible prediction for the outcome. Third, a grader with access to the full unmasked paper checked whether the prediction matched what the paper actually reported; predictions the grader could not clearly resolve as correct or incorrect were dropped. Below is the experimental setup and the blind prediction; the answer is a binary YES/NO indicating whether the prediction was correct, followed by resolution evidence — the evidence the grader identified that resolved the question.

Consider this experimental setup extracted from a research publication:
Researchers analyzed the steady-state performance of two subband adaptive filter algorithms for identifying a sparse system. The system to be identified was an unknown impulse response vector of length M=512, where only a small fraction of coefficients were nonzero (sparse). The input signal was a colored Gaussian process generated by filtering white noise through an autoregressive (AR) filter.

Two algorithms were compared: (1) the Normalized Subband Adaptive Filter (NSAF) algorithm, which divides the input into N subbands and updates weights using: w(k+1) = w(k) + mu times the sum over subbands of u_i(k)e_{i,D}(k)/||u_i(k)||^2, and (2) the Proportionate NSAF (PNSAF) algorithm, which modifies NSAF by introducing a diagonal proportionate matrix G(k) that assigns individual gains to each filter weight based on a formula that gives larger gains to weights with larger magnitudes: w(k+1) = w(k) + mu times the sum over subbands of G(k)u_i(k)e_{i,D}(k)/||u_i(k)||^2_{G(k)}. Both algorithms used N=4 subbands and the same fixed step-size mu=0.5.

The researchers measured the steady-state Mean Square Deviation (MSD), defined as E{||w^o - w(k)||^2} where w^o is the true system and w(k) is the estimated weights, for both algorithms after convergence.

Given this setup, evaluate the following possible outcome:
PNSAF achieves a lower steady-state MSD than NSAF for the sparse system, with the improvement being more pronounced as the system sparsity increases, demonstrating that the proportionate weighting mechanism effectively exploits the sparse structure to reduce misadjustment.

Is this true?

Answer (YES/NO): NO